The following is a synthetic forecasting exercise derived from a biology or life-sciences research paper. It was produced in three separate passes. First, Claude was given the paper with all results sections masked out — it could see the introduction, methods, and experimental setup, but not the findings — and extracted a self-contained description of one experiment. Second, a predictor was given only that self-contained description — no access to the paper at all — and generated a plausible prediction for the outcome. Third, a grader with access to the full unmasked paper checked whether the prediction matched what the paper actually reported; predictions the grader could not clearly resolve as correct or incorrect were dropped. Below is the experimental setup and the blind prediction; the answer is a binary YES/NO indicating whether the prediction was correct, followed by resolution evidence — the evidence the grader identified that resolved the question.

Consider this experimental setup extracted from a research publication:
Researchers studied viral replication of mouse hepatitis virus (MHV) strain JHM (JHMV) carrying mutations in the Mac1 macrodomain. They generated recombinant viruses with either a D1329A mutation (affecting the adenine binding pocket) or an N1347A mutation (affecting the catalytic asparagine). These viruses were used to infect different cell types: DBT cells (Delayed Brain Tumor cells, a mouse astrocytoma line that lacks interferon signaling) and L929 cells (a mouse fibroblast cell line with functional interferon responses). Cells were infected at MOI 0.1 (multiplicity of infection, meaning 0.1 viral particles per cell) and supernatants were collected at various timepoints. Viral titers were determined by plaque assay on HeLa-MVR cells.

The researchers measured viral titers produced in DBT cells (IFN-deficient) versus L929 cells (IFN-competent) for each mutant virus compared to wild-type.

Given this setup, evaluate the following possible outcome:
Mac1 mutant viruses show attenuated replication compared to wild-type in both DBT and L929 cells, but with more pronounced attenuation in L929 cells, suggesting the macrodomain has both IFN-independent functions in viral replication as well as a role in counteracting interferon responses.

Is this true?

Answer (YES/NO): NO